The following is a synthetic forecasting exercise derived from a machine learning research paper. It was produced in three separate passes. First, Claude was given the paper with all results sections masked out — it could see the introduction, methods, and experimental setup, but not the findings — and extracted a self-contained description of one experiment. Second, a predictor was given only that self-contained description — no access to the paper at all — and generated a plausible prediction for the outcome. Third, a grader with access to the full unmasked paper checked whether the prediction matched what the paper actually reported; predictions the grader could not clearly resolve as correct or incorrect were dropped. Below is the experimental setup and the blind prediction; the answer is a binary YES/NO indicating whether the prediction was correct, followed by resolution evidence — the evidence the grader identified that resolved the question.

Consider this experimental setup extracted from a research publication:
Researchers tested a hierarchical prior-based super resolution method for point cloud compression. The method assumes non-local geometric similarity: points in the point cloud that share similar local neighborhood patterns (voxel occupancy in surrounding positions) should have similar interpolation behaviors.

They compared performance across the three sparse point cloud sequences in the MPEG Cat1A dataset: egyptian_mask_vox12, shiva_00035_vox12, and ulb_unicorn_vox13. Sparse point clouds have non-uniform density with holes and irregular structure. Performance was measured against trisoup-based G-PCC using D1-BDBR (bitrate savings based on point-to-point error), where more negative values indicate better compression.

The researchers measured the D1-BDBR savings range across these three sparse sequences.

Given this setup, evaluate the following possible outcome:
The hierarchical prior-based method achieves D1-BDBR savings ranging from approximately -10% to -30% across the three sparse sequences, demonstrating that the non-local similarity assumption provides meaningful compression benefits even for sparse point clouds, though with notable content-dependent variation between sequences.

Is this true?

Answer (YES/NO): NO